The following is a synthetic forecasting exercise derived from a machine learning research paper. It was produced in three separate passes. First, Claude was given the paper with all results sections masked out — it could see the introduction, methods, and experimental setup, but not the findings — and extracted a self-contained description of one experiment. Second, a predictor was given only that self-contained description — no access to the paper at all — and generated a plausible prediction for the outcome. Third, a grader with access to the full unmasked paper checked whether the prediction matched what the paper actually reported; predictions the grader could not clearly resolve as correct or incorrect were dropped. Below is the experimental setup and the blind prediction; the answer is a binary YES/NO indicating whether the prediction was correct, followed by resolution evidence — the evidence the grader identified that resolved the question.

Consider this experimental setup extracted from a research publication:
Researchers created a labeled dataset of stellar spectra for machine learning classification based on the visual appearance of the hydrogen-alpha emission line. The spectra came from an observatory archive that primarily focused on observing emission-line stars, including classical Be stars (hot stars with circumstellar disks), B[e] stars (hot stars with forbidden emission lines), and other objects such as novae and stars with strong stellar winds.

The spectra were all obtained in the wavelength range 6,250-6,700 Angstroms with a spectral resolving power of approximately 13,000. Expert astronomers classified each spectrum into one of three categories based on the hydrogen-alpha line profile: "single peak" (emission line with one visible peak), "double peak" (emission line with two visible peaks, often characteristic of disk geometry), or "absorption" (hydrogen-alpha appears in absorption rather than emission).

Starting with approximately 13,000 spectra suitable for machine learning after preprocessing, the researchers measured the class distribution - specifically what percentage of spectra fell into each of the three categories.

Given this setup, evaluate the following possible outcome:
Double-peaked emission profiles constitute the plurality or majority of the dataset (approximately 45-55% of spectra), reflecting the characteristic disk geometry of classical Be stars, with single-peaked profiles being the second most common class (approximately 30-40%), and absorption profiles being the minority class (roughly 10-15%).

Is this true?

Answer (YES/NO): NO